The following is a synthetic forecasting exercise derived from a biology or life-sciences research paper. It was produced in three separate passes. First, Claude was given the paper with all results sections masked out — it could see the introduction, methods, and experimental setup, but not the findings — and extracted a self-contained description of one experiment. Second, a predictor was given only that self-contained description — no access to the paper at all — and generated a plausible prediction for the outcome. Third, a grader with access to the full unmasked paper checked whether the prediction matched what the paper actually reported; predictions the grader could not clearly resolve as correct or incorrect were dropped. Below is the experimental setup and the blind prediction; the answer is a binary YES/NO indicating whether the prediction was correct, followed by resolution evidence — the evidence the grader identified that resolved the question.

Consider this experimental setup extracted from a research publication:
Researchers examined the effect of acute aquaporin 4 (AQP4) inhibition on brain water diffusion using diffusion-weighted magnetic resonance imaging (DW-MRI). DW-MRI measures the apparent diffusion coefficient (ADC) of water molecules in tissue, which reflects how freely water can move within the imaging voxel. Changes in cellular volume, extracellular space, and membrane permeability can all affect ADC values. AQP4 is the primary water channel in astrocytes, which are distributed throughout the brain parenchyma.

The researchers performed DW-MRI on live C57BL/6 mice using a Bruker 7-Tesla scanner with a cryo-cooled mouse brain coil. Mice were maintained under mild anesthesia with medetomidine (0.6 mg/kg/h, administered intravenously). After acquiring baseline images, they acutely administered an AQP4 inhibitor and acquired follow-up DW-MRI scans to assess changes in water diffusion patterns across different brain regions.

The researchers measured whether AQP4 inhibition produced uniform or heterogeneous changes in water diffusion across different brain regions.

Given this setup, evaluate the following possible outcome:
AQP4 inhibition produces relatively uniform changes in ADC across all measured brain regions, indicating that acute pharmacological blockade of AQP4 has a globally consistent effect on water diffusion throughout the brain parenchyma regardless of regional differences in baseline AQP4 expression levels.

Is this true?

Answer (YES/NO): NO